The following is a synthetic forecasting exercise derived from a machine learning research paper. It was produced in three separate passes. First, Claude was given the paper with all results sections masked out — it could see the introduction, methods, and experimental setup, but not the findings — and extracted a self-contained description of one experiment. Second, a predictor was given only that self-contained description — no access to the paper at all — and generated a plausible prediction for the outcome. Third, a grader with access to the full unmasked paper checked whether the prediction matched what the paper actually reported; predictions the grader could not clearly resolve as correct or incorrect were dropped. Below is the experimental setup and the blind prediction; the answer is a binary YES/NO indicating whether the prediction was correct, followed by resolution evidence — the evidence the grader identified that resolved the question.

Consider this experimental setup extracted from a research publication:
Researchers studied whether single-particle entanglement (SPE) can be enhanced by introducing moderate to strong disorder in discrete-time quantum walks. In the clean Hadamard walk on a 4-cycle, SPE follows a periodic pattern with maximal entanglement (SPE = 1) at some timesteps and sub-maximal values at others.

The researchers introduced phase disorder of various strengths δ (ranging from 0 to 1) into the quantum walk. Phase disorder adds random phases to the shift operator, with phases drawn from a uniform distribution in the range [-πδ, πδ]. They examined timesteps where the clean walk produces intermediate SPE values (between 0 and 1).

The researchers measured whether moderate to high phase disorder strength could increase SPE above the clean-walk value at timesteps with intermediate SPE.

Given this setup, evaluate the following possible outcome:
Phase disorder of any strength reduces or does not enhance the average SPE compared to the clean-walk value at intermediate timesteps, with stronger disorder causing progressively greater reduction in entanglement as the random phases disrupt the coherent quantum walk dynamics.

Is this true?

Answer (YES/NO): NO